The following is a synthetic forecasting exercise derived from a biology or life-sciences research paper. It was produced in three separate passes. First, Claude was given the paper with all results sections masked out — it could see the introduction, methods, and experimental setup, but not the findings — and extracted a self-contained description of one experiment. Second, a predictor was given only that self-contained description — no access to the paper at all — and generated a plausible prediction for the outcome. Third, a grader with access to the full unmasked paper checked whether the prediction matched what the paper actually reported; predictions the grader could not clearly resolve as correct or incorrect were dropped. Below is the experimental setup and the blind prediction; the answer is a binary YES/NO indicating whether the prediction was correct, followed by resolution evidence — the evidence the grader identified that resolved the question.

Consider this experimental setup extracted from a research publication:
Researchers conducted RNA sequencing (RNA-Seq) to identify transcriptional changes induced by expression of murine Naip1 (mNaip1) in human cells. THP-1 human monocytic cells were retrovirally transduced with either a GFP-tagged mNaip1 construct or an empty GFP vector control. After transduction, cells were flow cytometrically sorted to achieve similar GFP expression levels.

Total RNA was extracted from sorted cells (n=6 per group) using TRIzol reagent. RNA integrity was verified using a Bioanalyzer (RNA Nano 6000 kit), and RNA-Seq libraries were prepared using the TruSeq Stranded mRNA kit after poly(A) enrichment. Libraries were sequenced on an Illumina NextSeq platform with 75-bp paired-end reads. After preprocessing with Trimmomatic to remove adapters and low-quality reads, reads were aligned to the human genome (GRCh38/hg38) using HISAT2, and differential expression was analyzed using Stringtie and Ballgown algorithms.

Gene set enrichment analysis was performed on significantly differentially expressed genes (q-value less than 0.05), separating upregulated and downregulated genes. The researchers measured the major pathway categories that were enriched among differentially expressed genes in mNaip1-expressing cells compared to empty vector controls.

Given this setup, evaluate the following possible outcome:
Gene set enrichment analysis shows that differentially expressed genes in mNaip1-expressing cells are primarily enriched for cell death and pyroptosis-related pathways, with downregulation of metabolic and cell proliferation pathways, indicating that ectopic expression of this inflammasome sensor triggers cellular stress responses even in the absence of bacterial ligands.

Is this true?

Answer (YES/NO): NO